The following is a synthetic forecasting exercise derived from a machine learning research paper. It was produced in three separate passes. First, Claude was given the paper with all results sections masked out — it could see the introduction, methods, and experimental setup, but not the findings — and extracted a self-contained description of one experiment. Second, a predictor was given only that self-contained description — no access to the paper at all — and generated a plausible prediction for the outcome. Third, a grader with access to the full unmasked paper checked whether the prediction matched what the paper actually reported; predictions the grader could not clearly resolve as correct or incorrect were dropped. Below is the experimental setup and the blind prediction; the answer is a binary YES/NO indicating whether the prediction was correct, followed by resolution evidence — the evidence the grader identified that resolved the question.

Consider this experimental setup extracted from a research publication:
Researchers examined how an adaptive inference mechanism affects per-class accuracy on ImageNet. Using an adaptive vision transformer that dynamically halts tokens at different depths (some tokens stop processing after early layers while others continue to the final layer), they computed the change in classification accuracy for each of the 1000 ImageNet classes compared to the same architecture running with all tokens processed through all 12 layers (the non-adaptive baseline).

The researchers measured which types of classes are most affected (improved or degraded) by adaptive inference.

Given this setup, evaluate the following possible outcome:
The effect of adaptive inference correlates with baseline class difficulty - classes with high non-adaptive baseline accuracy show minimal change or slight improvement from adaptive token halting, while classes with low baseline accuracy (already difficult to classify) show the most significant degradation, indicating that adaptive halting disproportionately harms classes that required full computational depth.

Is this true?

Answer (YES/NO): NO